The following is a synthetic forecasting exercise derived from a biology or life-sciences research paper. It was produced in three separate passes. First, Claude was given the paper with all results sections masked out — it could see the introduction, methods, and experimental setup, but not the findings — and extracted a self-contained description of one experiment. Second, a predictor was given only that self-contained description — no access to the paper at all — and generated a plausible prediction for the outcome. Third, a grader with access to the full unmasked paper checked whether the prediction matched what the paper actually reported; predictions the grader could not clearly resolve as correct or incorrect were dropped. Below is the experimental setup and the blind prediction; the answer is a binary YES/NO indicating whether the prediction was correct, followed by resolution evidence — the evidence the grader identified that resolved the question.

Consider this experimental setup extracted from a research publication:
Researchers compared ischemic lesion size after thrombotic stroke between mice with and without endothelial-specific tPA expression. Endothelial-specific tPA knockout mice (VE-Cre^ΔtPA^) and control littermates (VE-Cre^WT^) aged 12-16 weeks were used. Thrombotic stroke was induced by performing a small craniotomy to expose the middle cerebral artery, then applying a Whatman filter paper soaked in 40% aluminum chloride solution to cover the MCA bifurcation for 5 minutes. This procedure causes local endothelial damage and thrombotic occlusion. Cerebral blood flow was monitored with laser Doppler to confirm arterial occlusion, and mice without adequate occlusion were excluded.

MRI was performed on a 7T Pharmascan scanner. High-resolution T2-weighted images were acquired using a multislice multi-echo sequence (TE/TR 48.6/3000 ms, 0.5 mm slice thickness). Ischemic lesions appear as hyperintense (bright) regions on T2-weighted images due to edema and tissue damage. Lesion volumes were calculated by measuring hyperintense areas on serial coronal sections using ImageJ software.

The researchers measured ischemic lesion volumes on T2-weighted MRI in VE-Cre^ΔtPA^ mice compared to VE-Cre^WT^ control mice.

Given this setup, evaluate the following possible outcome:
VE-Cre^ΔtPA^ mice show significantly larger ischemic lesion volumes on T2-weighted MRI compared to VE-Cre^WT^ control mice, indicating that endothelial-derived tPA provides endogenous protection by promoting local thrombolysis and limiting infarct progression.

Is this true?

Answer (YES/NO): NO